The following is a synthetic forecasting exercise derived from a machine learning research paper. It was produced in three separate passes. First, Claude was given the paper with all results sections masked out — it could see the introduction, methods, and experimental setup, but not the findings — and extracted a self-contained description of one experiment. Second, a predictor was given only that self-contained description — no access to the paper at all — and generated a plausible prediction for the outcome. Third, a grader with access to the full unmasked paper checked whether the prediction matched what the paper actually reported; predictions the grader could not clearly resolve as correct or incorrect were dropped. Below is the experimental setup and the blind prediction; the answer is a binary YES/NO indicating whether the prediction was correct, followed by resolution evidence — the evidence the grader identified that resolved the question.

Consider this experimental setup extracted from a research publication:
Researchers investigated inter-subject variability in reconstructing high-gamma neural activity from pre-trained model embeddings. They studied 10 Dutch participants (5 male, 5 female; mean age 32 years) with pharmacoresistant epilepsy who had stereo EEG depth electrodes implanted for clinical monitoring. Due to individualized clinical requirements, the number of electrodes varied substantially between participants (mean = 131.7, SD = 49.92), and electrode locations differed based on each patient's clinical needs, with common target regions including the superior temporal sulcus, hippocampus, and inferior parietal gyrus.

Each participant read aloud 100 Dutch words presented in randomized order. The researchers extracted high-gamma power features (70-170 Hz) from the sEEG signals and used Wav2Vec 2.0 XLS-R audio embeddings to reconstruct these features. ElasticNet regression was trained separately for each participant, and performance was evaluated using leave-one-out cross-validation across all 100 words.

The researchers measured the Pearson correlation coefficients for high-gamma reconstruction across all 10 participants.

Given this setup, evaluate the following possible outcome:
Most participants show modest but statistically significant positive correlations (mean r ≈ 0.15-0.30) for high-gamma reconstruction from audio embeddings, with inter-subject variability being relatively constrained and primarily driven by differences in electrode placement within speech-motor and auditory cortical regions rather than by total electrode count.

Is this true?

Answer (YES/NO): NO